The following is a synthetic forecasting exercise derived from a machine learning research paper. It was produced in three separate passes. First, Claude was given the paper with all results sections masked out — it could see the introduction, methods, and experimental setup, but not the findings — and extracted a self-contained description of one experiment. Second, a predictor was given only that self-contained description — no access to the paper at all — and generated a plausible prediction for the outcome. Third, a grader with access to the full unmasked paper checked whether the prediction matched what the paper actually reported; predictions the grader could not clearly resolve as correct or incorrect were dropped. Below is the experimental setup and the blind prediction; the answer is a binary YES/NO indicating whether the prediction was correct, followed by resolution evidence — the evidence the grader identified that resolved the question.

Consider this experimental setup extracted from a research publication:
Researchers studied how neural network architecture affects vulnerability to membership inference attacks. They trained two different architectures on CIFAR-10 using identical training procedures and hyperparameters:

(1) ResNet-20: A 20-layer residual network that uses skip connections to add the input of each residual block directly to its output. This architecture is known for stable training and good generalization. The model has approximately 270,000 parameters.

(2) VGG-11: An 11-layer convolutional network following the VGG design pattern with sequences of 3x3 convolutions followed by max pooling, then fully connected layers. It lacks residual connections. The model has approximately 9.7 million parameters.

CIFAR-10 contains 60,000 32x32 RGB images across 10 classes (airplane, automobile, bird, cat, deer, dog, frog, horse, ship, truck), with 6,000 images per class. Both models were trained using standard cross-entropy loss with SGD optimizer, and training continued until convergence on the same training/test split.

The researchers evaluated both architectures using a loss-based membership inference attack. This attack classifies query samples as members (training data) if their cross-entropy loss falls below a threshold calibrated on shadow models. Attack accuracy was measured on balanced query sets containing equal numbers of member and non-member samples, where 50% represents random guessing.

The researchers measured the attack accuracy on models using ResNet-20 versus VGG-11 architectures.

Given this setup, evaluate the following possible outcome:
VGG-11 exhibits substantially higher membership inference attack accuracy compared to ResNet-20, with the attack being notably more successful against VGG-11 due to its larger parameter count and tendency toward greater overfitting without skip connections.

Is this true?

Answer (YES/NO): NO